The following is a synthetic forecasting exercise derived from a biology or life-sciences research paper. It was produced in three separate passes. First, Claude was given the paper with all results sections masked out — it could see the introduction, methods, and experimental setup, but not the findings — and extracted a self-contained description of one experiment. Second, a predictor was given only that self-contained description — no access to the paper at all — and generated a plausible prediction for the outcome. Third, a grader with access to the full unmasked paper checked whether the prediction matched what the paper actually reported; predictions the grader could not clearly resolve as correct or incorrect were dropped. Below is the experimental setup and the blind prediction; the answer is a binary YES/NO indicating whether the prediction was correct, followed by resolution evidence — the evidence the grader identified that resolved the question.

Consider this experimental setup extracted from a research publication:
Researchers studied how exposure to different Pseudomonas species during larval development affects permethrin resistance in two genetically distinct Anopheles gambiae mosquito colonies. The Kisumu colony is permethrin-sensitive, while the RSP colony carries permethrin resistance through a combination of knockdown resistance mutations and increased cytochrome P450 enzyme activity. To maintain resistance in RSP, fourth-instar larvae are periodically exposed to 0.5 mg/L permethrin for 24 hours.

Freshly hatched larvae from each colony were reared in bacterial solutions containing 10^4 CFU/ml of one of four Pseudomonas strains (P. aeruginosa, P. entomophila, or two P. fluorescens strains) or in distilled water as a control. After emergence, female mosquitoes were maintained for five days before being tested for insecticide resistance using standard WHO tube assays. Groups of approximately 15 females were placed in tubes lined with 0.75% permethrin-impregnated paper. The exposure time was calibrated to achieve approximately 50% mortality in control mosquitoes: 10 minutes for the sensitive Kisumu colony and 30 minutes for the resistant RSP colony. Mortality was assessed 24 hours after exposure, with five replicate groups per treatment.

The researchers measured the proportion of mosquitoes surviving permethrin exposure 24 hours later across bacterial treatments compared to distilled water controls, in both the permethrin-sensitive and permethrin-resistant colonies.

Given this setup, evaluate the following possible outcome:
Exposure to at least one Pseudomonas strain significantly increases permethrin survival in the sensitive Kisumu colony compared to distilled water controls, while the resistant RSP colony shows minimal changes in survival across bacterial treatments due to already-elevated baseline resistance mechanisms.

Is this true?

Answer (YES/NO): NO